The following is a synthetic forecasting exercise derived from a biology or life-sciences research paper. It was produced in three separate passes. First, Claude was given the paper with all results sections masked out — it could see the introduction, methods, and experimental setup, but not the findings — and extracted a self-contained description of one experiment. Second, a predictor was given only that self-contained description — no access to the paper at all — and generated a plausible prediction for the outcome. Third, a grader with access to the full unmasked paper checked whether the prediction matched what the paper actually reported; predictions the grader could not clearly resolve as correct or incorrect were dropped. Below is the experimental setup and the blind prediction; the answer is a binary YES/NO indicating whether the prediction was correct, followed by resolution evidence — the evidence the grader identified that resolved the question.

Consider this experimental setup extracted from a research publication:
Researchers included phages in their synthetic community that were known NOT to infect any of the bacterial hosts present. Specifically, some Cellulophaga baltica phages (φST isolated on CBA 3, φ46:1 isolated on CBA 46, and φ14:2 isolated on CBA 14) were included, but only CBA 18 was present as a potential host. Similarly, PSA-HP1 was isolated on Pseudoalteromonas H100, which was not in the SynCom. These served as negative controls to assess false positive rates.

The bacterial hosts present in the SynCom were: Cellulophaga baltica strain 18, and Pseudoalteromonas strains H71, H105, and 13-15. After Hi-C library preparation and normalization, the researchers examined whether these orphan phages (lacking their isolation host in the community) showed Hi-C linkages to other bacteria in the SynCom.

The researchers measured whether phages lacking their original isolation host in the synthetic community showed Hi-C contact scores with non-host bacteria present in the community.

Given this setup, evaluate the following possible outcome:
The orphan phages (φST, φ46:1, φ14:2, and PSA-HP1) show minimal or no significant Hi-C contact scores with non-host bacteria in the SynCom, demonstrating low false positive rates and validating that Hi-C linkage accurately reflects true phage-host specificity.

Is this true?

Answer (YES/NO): NO